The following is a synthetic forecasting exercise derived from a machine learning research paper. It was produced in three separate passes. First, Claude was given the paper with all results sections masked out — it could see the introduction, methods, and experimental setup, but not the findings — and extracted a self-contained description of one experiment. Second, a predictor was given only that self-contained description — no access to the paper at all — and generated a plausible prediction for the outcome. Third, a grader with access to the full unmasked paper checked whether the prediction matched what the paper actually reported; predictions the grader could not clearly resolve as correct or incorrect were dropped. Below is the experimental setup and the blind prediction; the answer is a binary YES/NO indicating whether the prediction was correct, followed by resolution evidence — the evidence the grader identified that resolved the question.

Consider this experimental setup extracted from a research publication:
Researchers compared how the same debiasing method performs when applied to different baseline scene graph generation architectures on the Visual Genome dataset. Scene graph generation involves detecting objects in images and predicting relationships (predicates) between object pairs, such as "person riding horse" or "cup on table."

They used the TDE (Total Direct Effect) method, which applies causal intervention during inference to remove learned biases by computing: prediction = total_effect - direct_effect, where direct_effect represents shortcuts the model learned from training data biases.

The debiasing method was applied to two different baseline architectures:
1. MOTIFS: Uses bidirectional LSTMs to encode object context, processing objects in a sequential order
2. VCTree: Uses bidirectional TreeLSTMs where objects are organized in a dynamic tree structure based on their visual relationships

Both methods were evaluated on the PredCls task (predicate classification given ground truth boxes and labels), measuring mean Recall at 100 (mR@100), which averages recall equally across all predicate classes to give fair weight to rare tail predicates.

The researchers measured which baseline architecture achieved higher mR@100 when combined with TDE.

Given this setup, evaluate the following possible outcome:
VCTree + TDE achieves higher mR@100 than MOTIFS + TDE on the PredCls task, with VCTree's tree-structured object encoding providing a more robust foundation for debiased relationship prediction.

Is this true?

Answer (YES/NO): NO